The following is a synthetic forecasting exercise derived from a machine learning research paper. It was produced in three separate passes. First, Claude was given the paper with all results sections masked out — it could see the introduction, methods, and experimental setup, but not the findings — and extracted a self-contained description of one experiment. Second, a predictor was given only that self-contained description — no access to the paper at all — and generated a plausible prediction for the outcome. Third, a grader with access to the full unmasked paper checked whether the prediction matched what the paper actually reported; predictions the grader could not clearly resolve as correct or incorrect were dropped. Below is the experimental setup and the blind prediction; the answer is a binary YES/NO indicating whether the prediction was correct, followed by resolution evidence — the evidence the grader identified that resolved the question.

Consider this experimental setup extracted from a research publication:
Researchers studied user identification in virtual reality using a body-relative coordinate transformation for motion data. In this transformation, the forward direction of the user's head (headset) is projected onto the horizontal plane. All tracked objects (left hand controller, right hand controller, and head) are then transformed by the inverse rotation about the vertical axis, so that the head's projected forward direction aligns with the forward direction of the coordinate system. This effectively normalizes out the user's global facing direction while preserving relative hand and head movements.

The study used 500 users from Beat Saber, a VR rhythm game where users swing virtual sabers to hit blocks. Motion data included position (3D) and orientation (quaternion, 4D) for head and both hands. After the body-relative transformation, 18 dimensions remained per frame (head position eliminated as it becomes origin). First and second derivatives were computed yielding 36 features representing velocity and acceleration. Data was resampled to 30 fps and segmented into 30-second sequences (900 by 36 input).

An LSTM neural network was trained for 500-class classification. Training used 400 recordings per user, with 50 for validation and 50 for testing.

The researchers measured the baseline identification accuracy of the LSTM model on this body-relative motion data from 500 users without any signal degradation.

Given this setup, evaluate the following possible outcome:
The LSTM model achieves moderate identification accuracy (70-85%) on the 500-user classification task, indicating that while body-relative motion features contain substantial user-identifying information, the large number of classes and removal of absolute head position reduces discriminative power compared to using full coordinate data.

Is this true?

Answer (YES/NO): NO